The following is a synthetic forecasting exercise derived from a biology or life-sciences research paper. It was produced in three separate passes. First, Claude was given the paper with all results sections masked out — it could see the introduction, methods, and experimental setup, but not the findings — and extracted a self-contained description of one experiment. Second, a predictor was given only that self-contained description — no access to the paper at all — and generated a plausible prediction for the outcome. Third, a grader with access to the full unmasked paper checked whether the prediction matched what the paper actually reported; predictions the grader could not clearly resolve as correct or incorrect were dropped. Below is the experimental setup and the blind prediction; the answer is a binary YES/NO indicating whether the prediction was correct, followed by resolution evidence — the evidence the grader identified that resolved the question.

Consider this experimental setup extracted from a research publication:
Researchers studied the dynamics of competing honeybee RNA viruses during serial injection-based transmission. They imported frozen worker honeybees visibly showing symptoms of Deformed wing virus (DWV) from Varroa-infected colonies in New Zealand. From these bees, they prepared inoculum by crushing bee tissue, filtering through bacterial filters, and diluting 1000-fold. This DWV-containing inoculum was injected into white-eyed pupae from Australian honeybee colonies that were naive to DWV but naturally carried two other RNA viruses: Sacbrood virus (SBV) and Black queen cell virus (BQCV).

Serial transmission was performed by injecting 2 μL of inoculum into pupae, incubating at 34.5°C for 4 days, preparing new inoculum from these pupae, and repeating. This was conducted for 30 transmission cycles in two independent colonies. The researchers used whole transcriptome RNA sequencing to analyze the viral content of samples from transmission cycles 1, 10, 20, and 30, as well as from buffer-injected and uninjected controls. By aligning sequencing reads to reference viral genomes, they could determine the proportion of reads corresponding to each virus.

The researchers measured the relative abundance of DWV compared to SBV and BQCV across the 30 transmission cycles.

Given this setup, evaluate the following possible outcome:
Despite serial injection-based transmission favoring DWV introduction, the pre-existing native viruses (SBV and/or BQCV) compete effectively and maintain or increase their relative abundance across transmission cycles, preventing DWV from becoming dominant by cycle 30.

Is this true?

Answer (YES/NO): YES